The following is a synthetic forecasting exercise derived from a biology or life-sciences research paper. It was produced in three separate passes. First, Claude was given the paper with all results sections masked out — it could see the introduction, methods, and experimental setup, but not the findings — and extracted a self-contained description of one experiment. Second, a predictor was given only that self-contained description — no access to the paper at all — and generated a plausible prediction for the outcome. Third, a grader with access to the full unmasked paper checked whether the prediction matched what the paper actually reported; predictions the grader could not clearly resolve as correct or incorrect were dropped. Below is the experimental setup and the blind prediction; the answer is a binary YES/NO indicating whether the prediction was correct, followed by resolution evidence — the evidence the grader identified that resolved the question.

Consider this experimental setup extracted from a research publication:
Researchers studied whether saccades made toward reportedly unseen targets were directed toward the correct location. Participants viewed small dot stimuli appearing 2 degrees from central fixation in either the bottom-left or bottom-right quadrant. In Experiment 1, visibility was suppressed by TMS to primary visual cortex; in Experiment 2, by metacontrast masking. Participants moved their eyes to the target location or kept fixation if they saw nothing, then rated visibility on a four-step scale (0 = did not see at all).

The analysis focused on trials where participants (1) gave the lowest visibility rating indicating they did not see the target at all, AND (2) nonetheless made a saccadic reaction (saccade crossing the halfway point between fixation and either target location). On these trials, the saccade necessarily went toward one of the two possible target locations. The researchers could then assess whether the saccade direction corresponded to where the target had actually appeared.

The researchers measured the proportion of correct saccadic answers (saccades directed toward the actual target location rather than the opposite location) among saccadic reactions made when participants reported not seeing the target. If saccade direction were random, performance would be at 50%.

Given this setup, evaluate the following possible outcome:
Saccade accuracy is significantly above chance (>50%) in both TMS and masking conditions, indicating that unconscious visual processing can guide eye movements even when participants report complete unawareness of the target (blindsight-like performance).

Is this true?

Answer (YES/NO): YES